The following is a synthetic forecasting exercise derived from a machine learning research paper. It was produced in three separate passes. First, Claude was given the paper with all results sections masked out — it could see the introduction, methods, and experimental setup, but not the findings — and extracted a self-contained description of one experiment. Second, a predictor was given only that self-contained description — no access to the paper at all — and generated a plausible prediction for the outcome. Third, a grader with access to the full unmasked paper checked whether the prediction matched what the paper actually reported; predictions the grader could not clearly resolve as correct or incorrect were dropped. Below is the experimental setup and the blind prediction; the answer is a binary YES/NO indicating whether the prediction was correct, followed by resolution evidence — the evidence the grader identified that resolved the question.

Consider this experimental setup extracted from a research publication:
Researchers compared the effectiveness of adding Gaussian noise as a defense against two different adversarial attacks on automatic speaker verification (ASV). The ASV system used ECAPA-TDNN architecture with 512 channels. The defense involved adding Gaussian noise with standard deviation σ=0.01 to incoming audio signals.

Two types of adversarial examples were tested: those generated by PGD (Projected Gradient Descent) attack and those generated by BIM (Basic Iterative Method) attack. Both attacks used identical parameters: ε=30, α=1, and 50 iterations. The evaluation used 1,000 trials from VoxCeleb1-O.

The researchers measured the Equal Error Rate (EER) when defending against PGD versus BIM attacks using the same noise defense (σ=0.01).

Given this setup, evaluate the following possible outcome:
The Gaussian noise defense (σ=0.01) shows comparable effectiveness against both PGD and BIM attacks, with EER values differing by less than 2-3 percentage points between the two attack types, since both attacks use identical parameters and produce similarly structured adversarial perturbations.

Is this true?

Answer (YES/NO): YES